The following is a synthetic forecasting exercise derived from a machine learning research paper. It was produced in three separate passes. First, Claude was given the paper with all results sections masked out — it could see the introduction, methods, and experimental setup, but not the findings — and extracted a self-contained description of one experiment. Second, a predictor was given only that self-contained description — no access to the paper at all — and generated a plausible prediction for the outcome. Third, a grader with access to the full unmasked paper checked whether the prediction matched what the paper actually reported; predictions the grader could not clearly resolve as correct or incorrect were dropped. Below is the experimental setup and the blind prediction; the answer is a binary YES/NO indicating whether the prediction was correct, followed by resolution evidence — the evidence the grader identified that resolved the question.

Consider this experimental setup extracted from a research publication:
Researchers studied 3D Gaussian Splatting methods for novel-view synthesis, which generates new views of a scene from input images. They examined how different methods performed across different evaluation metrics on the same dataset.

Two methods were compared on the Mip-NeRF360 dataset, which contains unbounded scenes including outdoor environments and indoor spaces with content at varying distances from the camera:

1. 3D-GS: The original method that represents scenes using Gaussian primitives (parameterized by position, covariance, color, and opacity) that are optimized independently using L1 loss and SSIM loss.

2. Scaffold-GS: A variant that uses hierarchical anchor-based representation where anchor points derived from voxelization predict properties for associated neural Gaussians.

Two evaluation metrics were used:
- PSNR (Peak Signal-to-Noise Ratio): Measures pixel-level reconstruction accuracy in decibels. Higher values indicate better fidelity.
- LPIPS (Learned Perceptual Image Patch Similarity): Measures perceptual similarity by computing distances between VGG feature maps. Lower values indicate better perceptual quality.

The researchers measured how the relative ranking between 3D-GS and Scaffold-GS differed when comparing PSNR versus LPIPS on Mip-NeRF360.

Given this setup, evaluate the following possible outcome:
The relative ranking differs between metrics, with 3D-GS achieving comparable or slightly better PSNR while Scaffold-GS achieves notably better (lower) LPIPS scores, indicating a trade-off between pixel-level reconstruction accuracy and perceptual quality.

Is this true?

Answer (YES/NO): NO